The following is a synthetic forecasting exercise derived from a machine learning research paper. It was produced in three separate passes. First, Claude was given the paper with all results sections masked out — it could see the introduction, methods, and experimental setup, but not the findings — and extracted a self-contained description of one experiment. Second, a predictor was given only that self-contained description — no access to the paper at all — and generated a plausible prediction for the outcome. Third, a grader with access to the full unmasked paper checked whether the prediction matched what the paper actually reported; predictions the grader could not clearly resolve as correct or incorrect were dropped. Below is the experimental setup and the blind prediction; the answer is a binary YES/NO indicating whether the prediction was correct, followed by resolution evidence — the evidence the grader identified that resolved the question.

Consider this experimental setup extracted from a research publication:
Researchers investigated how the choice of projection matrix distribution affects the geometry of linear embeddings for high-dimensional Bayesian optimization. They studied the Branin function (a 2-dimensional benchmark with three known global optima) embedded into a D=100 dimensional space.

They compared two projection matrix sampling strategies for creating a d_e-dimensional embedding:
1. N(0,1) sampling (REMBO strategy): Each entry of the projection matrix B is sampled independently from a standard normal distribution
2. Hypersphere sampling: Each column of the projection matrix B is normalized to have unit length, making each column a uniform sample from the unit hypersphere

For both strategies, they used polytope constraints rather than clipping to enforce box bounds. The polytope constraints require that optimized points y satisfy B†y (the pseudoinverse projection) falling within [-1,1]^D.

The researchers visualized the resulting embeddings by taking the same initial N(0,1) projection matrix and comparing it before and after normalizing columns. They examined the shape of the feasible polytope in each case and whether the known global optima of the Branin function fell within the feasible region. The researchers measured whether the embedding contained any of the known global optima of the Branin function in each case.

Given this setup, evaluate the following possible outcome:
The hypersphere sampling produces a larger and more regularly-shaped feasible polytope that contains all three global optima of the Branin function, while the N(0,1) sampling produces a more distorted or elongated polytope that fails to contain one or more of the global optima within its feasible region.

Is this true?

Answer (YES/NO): NO